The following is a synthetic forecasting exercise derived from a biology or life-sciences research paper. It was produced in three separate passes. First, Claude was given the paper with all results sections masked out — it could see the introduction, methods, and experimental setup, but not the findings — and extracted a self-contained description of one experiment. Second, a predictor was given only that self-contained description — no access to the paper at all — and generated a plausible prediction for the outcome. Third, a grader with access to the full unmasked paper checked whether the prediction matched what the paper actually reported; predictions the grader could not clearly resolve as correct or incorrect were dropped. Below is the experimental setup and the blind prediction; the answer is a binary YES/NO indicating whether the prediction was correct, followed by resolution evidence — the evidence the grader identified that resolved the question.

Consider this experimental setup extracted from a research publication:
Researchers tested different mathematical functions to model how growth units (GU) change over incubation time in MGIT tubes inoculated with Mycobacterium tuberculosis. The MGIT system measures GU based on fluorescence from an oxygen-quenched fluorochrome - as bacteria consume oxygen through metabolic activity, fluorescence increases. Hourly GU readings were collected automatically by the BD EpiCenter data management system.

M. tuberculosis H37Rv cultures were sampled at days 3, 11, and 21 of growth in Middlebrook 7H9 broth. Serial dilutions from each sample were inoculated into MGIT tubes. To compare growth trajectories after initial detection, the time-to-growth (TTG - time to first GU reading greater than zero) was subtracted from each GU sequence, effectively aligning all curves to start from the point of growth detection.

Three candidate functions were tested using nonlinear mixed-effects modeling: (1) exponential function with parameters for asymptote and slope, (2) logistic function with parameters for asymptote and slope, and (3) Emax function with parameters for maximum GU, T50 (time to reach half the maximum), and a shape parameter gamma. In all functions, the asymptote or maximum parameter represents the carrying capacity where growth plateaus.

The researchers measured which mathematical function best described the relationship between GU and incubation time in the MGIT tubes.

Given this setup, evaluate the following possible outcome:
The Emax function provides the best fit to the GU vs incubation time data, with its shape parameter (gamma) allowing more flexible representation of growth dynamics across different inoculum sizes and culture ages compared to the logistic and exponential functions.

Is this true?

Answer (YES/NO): NO